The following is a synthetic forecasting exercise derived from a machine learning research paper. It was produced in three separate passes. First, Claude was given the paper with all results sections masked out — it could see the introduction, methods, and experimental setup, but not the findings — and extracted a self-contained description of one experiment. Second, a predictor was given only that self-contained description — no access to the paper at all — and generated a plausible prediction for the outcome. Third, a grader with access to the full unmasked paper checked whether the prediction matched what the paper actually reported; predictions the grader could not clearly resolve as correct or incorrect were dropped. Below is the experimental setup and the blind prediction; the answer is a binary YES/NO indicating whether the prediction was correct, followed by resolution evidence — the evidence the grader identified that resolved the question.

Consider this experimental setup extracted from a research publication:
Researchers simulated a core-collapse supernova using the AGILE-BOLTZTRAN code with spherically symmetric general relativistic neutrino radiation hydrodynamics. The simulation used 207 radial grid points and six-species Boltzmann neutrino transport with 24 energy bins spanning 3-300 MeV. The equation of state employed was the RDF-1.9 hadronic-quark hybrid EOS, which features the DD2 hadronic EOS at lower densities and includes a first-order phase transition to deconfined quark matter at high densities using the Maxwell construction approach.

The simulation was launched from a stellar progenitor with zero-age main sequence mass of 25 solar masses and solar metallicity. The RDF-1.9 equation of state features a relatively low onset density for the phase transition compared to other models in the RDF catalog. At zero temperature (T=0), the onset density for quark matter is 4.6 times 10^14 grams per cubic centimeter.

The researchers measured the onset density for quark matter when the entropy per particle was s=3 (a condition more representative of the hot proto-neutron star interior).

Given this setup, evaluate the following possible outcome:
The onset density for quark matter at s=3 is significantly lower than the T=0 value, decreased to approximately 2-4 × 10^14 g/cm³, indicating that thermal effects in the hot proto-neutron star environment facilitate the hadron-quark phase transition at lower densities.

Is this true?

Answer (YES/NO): YES